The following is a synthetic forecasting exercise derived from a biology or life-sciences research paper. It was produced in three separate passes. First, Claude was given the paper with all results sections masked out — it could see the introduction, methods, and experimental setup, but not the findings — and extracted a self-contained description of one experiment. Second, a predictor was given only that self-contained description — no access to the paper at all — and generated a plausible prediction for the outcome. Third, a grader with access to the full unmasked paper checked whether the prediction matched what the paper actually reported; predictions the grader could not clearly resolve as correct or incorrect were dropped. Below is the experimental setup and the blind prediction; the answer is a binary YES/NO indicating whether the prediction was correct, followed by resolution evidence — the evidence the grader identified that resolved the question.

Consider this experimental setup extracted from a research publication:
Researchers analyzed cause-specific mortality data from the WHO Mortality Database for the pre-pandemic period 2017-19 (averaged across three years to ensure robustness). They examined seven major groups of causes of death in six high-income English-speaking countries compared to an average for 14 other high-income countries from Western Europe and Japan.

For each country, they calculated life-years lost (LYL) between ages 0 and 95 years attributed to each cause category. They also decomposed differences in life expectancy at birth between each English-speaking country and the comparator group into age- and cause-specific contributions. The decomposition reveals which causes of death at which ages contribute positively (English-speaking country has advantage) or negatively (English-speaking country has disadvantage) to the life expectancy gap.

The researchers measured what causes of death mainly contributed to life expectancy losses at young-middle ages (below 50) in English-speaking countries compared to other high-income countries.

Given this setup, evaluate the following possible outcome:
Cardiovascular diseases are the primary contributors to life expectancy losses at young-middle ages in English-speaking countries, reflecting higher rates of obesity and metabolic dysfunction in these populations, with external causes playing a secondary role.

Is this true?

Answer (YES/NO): NO